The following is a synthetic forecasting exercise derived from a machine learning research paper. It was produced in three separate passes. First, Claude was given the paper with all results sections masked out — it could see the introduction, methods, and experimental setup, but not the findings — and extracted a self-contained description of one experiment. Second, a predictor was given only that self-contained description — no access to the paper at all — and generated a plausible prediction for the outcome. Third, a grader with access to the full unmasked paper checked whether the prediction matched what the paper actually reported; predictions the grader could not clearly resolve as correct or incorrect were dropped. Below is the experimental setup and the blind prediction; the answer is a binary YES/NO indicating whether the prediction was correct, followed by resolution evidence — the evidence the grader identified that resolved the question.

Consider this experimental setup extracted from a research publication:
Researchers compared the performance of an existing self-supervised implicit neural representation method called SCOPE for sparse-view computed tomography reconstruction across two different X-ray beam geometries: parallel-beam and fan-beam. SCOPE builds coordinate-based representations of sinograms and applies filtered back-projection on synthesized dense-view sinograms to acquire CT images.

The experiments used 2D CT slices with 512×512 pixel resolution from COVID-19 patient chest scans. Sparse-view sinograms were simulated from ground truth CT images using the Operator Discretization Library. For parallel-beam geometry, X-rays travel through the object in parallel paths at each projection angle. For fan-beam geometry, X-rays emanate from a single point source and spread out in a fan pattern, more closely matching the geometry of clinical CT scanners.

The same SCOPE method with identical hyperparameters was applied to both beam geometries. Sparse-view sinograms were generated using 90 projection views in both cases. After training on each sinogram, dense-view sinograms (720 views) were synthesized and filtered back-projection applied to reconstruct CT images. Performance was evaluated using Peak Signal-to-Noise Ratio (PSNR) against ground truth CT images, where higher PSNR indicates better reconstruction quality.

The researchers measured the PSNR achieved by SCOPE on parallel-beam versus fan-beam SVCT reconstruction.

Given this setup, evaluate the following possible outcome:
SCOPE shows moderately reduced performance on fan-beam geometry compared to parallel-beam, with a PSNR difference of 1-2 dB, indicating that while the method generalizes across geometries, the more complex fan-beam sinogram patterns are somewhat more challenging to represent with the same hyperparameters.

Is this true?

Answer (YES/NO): NO